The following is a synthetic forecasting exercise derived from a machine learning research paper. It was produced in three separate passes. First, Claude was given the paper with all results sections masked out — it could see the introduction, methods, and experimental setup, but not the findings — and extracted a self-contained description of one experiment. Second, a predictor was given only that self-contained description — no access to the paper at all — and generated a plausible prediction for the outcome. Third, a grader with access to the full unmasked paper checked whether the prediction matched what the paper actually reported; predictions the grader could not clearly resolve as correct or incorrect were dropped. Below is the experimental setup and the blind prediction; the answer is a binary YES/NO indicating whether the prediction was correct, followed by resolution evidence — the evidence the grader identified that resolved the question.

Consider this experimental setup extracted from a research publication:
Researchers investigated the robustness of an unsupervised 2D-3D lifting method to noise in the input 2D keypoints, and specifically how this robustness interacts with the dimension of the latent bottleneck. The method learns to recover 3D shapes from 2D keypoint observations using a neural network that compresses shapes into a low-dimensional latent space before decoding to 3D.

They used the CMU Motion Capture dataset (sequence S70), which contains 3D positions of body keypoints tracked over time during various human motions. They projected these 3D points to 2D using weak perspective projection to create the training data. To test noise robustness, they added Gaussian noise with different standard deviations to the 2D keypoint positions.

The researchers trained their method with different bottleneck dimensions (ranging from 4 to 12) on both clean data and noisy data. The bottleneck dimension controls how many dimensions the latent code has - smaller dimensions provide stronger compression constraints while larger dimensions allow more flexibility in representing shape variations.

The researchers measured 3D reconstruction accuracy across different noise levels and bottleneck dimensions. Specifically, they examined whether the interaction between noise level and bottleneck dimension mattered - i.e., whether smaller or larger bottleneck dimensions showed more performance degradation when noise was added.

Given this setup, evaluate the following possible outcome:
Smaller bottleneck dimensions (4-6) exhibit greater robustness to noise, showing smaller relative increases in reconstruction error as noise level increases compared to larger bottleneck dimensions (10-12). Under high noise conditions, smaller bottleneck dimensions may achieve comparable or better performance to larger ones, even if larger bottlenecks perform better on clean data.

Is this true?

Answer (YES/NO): NO